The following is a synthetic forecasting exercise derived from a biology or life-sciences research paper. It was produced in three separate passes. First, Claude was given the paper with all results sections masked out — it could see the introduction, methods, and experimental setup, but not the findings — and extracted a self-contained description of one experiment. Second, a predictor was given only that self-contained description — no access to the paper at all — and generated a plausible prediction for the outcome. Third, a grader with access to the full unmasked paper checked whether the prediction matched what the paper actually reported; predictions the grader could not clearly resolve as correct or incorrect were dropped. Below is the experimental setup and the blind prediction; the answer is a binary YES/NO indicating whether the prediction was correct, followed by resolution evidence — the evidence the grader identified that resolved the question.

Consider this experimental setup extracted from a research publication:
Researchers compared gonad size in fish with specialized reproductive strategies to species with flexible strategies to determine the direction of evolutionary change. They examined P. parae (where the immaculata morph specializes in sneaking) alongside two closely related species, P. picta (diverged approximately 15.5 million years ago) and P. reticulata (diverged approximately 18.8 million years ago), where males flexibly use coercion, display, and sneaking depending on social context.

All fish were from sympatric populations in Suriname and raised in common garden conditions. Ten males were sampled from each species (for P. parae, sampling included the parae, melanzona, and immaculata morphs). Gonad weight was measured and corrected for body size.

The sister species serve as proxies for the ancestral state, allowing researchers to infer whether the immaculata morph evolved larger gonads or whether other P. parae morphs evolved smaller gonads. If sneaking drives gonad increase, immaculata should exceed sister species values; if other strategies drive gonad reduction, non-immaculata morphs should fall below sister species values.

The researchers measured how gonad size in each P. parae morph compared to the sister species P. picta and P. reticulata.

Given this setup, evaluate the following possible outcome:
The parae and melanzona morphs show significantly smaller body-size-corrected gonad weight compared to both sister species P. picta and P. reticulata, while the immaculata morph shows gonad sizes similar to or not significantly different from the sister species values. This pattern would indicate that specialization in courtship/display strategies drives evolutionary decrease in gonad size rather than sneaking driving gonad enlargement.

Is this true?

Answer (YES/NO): NO